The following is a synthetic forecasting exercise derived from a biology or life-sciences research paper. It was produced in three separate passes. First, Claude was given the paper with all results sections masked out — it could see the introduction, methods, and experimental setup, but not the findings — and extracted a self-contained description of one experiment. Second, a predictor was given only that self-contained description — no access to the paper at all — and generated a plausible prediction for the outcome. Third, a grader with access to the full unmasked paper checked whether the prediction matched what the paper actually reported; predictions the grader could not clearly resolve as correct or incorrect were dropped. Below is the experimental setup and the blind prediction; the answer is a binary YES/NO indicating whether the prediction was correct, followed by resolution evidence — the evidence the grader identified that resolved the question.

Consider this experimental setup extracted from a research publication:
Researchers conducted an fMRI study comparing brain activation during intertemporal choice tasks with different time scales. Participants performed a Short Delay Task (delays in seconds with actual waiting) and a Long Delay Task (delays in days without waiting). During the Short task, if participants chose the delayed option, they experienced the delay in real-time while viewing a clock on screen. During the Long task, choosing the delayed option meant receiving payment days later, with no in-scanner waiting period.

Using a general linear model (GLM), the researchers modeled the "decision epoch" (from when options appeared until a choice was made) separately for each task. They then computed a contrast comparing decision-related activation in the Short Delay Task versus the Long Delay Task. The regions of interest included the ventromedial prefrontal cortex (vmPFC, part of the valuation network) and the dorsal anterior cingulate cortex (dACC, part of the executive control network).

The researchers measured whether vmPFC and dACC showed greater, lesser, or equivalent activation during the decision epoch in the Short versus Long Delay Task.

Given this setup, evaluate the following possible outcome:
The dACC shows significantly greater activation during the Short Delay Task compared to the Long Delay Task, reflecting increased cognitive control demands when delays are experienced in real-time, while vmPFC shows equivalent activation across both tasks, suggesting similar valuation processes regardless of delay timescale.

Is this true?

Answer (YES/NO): NO